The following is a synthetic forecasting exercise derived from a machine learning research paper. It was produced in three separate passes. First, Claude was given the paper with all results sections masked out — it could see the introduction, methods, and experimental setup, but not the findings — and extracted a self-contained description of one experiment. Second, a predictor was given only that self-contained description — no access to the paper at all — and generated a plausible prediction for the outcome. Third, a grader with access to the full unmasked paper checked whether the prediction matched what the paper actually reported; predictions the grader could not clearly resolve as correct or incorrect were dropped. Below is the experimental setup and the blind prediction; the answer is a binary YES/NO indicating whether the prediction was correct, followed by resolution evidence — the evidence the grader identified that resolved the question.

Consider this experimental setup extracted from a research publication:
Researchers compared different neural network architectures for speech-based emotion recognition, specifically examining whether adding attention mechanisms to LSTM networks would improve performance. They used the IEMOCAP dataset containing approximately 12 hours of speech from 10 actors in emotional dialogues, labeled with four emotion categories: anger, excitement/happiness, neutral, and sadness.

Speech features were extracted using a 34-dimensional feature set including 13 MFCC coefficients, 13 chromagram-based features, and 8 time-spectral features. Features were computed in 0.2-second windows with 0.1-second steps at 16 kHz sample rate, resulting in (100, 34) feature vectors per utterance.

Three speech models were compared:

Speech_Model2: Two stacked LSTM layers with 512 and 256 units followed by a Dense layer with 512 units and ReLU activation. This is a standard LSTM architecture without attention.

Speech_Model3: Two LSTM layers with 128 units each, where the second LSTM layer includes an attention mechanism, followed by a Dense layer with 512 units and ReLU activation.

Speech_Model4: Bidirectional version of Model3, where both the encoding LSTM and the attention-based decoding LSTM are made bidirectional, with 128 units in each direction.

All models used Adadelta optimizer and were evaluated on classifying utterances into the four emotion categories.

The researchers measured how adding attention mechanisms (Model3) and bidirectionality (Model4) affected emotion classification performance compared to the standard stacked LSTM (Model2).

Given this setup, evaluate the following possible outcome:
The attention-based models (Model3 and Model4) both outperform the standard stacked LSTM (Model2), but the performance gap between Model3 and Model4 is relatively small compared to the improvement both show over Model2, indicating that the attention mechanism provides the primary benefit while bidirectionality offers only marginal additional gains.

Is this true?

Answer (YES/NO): YES